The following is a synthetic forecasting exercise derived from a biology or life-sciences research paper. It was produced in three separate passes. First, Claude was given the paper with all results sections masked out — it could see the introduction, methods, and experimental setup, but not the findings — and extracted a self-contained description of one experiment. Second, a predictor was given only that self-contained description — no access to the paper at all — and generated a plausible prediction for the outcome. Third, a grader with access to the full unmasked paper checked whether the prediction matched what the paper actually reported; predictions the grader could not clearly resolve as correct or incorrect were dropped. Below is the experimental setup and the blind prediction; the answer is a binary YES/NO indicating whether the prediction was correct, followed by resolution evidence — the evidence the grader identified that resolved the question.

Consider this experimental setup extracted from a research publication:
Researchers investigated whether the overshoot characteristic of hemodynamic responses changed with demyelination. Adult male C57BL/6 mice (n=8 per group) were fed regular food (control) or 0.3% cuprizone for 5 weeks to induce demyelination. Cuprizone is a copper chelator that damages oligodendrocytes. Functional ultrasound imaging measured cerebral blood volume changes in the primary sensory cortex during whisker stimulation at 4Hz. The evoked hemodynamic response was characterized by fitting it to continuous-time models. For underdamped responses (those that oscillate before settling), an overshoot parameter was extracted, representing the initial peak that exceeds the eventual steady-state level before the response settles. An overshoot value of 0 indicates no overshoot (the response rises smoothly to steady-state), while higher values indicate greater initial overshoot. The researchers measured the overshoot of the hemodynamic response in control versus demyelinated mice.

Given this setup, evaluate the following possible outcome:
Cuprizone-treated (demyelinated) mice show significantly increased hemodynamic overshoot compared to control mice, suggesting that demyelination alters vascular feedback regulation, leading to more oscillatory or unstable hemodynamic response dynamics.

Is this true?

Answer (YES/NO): NO